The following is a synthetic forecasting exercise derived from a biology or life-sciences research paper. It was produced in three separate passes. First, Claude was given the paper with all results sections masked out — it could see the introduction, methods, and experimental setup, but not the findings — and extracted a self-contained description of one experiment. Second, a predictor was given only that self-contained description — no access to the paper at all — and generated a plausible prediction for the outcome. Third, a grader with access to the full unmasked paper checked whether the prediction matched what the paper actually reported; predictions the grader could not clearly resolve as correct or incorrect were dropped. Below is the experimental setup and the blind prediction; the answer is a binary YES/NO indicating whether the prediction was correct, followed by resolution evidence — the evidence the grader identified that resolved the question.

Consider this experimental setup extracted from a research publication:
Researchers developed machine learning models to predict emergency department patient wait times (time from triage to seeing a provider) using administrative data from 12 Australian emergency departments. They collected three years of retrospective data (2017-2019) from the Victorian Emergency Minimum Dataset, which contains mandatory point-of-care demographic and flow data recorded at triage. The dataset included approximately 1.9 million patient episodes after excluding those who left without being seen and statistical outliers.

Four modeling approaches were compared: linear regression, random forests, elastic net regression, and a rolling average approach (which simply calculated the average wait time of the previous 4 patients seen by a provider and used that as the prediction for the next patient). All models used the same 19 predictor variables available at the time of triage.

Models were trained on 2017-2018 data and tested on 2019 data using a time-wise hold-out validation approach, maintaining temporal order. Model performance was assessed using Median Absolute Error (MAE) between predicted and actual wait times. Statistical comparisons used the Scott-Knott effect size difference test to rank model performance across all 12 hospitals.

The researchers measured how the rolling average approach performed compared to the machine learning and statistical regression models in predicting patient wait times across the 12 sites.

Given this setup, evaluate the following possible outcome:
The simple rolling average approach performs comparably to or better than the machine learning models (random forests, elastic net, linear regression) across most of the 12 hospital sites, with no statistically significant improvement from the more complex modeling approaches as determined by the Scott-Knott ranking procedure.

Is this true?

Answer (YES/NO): NO